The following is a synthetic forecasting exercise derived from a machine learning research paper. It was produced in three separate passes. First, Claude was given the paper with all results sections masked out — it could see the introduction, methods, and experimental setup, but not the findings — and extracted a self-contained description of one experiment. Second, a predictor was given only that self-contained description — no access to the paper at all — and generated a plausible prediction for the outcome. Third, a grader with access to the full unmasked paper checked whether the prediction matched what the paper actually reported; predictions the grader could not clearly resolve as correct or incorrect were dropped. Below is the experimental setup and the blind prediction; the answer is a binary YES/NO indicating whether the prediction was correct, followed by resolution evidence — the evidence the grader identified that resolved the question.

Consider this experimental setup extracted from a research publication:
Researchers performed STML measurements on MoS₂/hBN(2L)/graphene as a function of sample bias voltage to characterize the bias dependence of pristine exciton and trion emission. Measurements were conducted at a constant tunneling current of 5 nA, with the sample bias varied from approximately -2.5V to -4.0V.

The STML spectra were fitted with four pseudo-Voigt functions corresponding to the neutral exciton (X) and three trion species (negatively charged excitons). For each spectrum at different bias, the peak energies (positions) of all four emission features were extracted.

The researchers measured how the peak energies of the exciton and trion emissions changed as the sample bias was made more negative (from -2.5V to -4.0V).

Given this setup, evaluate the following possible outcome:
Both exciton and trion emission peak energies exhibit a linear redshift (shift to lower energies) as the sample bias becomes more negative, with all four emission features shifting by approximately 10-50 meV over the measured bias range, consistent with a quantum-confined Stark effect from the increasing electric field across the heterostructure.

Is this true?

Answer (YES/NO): NO